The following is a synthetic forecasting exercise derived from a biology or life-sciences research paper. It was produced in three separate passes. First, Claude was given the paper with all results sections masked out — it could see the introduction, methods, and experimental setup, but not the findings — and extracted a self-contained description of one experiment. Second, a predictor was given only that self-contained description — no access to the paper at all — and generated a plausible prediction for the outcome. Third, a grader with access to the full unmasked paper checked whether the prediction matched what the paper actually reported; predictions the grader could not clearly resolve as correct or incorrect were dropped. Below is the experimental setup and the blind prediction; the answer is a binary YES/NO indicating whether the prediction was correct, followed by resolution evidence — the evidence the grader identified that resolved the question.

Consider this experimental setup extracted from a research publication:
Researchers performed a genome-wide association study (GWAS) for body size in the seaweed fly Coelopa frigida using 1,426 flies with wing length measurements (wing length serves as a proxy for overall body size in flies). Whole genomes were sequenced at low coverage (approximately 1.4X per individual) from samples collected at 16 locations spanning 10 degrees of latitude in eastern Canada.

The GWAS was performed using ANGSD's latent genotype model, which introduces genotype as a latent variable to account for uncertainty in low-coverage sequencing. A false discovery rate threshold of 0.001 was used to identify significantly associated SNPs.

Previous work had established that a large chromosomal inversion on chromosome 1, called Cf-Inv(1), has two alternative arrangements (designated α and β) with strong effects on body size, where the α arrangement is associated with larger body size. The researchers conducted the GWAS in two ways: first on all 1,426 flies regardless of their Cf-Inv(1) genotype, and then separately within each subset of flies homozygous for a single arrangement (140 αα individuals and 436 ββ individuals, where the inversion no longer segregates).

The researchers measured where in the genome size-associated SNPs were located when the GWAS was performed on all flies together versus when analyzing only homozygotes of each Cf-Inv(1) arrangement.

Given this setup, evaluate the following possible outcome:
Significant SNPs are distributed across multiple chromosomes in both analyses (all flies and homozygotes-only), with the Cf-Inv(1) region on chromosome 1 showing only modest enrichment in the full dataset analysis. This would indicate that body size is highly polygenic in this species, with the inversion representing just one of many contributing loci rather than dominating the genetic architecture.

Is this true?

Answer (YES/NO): NO